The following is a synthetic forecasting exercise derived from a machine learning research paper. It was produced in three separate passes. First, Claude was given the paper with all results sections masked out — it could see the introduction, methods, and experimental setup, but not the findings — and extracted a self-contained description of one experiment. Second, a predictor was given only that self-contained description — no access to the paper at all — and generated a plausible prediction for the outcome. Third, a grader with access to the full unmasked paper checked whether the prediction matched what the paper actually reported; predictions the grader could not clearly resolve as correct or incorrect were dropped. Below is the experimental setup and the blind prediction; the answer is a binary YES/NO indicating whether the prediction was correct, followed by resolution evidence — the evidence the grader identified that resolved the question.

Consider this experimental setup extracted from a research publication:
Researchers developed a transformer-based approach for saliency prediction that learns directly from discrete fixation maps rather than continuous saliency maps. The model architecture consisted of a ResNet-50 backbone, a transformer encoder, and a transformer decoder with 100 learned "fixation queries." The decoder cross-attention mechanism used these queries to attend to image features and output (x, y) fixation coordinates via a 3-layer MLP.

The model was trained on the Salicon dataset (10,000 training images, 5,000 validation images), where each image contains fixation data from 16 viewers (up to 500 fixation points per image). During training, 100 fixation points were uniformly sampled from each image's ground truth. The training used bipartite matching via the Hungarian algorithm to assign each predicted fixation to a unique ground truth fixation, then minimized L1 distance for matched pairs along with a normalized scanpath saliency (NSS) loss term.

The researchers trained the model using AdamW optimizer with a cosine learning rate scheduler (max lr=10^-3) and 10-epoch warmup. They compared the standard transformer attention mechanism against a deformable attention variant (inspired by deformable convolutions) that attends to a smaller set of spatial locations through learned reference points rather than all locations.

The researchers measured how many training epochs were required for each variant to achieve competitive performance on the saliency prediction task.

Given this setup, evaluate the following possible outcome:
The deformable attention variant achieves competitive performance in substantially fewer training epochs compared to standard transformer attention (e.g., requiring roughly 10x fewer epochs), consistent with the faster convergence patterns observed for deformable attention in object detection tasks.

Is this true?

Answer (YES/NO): NO